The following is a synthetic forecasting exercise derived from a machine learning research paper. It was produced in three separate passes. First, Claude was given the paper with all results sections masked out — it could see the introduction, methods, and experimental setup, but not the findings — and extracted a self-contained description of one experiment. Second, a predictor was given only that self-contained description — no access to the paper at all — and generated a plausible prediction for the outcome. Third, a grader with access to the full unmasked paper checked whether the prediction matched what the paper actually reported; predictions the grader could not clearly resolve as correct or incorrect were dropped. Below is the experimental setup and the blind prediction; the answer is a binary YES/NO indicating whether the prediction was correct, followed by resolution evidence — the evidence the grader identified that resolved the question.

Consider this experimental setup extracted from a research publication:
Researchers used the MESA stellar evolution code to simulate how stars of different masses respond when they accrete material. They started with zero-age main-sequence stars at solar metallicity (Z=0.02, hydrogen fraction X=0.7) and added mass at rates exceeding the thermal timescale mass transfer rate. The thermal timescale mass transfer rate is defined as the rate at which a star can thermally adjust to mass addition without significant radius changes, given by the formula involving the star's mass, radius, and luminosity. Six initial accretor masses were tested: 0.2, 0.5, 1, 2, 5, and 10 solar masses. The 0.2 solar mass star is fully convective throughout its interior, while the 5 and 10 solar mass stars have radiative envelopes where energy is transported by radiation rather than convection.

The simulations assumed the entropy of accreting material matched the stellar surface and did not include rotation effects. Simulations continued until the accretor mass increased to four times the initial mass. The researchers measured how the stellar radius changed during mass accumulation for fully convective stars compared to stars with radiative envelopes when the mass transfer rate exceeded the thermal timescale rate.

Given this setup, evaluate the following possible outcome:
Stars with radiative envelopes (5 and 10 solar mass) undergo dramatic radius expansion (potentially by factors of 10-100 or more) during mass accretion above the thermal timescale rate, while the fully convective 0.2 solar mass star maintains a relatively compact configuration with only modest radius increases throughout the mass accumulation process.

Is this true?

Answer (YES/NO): NO